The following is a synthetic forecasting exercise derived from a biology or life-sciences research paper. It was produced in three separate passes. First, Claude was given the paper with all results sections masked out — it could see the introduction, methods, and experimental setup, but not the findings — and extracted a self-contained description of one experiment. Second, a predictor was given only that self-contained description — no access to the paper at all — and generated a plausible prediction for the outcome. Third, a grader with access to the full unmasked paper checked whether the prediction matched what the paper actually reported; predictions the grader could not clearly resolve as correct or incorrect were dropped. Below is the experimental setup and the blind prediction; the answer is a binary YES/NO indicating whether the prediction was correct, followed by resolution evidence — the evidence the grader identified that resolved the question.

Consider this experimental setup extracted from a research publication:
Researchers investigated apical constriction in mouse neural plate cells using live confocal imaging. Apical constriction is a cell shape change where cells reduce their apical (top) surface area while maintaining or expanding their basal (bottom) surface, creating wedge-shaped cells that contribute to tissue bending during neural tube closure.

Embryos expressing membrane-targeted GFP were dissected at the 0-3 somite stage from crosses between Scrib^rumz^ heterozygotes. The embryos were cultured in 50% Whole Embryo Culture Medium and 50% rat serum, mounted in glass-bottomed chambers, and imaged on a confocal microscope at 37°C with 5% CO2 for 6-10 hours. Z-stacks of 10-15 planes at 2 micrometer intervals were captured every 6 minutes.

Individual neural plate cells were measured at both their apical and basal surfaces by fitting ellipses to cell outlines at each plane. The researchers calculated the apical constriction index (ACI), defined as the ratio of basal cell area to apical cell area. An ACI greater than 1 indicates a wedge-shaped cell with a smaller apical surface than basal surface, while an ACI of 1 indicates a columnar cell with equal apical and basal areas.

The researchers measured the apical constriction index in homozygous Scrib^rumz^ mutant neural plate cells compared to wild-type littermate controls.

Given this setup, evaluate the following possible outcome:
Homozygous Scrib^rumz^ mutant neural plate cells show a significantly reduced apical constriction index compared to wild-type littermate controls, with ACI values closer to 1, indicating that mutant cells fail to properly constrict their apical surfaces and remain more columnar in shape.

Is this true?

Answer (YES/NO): YES